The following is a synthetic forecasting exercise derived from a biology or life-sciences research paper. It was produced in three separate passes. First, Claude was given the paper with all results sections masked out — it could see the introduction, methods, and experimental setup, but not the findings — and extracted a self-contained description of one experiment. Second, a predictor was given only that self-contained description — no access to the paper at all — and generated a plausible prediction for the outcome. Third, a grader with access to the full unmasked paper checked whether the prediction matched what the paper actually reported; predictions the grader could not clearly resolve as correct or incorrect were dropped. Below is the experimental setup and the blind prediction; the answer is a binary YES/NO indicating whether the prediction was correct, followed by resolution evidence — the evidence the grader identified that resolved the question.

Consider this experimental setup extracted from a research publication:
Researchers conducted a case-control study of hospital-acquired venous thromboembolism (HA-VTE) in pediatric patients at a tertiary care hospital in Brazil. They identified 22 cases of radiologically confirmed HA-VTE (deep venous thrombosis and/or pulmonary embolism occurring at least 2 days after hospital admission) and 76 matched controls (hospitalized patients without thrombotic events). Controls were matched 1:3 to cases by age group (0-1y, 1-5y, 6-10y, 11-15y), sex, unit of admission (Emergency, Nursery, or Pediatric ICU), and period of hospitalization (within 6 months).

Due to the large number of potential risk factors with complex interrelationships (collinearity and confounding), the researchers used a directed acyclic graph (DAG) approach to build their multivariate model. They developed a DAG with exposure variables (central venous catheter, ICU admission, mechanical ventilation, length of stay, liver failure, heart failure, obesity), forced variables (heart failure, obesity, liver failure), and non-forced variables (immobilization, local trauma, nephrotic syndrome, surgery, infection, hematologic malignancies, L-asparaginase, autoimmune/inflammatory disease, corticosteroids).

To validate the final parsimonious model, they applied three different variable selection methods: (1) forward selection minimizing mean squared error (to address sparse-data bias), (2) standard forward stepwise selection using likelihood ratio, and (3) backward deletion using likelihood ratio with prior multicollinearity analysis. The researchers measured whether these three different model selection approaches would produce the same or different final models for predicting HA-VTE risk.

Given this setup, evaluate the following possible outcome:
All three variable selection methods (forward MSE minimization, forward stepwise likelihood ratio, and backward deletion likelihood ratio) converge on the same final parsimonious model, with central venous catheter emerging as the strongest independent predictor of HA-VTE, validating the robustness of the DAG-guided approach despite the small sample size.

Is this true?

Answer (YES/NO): NO